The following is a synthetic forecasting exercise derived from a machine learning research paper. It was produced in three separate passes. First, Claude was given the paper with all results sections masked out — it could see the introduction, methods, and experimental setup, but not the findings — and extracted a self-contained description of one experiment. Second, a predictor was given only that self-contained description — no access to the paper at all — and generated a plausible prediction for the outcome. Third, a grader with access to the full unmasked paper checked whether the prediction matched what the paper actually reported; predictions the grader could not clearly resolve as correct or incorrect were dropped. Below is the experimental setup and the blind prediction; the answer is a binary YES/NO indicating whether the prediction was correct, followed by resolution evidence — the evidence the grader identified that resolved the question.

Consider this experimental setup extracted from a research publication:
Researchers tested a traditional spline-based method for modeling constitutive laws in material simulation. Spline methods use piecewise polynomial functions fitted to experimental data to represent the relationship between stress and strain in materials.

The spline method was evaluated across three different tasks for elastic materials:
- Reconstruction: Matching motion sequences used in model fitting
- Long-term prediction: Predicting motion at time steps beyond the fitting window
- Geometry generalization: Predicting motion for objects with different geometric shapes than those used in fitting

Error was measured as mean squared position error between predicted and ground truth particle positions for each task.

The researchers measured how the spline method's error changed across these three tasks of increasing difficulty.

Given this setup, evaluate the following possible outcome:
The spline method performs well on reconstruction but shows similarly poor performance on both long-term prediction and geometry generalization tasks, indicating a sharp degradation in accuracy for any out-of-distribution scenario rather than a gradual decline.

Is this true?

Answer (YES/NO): NO